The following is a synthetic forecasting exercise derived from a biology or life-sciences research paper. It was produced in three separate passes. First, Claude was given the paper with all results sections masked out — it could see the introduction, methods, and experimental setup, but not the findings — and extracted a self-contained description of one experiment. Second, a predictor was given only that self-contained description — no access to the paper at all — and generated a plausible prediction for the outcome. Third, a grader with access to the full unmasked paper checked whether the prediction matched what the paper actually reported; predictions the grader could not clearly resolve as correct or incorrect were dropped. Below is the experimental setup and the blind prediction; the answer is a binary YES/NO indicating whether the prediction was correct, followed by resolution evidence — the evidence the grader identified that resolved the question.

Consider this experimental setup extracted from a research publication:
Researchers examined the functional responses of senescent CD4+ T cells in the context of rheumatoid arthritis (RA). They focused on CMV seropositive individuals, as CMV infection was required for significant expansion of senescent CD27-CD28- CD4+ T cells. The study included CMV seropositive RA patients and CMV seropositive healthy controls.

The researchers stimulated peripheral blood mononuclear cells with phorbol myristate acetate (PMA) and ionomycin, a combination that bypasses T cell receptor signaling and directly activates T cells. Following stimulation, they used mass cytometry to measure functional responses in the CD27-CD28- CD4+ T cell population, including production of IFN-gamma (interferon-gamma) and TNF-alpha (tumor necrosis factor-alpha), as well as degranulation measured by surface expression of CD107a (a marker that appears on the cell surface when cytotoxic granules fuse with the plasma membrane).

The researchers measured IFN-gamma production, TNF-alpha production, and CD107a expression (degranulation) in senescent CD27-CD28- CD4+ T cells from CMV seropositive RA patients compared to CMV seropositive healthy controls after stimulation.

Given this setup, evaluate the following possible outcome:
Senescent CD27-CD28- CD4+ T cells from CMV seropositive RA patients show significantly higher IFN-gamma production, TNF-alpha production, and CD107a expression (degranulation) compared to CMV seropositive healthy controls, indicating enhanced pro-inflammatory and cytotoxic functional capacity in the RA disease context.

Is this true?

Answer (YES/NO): NO